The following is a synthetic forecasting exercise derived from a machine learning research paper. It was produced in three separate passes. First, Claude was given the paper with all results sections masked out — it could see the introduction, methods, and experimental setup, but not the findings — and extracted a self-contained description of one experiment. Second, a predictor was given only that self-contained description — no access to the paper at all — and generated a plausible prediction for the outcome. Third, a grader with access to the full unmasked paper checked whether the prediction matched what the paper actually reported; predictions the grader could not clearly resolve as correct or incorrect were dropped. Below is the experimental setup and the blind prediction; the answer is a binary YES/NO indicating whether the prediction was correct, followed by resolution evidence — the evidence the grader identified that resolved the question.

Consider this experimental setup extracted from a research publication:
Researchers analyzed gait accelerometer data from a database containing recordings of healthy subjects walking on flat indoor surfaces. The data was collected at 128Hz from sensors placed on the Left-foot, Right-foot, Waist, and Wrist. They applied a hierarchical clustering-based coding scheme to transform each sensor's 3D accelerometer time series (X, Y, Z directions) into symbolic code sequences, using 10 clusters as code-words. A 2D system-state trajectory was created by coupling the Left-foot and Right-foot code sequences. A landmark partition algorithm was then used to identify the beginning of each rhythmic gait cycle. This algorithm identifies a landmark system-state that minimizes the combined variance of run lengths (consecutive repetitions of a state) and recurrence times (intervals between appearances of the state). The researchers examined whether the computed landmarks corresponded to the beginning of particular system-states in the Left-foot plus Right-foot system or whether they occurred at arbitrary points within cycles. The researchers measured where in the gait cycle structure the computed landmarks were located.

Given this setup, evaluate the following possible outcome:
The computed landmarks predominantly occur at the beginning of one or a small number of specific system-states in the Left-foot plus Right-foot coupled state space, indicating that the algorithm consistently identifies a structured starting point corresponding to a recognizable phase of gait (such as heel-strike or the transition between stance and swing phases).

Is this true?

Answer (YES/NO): YES